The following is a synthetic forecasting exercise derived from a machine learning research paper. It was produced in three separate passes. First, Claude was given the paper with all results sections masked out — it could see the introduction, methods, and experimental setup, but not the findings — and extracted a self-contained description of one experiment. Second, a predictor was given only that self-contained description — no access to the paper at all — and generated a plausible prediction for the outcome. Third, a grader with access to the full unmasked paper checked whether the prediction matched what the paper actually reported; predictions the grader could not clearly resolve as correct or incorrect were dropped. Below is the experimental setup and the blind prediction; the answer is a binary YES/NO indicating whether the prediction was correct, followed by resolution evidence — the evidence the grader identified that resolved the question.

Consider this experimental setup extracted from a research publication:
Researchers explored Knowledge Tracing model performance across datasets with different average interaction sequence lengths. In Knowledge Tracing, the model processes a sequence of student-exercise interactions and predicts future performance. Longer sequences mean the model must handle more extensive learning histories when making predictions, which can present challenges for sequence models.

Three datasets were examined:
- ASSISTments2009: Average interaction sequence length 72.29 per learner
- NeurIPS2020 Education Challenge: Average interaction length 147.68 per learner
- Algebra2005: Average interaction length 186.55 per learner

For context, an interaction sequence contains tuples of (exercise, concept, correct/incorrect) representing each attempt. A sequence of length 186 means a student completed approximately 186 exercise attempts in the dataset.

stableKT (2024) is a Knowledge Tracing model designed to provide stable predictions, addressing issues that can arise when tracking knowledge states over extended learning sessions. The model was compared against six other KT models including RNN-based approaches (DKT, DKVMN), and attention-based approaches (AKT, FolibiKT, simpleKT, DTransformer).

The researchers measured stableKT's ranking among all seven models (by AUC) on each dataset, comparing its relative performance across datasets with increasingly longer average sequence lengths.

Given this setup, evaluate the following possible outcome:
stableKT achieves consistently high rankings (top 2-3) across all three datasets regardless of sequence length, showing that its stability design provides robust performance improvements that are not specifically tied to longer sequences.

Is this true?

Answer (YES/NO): NO